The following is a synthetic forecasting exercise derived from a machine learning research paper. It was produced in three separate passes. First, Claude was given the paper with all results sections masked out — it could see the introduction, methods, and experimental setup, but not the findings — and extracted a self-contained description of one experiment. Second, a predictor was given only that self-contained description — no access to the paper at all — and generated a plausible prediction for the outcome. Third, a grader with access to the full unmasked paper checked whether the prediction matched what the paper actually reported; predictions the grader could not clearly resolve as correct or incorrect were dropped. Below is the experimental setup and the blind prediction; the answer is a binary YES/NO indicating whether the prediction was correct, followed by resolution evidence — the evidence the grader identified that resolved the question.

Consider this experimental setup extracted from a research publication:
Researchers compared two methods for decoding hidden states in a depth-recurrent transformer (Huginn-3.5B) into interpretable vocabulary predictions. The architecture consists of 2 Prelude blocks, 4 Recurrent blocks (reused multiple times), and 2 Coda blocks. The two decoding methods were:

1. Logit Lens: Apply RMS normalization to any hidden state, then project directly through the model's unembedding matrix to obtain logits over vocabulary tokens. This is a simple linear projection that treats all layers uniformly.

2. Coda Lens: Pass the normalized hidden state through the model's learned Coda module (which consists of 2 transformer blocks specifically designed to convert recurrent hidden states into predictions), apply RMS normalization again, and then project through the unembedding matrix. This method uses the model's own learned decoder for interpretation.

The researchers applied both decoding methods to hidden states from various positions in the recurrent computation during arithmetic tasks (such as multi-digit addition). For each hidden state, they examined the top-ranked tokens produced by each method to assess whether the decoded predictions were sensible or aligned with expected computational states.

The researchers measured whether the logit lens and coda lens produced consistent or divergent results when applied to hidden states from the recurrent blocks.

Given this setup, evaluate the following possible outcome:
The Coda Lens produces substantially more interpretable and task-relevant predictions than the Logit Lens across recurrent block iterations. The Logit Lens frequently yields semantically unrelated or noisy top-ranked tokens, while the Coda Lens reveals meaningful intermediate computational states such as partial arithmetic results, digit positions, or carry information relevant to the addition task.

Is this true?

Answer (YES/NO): NO